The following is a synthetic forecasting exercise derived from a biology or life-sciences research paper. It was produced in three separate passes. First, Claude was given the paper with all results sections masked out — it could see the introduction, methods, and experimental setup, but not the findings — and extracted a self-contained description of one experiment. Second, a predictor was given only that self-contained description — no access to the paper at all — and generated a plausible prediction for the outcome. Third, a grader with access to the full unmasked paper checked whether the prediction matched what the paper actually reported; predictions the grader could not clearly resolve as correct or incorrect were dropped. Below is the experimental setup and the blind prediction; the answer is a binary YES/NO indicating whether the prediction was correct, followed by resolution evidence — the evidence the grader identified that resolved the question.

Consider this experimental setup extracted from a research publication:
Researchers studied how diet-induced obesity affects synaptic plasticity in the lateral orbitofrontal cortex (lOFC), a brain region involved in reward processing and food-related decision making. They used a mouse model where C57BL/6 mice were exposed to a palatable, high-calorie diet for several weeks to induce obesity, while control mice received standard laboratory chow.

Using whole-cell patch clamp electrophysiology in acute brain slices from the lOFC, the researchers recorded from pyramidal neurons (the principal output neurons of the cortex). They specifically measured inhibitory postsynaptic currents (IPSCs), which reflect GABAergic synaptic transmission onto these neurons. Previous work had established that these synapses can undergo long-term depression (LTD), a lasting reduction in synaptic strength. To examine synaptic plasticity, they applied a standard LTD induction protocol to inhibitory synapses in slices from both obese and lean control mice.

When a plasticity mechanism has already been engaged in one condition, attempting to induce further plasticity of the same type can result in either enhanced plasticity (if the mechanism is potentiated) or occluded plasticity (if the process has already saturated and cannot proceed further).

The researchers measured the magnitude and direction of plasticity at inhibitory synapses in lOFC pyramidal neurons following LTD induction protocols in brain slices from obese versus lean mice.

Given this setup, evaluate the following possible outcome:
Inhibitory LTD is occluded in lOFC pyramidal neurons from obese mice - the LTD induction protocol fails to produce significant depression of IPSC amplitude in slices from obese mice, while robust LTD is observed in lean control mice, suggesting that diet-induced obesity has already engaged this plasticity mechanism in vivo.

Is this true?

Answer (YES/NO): YES